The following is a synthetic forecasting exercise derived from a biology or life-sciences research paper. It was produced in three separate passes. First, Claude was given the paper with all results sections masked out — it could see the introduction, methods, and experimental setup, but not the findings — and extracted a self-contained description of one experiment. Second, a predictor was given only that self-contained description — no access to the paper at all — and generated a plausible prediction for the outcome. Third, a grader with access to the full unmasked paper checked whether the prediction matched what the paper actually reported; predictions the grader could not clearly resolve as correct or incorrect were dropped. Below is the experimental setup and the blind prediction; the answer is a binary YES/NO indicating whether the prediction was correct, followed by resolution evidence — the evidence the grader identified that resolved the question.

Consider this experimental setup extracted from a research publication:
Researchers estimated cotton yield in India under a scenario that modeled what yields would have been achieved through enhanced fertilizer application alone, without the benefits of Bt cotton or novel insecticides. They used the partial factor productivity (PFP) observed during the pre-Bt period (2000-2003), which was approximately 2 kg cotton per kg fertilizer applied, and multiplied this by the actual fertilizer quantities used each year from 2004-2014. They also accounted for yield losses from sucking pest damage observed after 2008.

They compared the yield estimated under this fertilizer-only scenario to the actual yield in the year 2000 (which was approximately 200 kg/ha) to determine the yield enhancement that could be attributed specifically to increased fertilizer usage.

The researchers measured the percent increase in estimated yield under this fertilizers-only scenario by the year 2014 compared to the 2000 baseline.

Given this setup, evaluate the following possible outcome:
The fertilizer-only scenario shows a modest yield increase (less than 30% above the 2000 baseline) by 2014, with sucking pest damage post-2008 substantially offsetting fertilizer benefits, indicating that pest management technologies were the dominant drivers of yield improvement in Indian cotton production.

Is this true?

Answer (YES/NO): NO